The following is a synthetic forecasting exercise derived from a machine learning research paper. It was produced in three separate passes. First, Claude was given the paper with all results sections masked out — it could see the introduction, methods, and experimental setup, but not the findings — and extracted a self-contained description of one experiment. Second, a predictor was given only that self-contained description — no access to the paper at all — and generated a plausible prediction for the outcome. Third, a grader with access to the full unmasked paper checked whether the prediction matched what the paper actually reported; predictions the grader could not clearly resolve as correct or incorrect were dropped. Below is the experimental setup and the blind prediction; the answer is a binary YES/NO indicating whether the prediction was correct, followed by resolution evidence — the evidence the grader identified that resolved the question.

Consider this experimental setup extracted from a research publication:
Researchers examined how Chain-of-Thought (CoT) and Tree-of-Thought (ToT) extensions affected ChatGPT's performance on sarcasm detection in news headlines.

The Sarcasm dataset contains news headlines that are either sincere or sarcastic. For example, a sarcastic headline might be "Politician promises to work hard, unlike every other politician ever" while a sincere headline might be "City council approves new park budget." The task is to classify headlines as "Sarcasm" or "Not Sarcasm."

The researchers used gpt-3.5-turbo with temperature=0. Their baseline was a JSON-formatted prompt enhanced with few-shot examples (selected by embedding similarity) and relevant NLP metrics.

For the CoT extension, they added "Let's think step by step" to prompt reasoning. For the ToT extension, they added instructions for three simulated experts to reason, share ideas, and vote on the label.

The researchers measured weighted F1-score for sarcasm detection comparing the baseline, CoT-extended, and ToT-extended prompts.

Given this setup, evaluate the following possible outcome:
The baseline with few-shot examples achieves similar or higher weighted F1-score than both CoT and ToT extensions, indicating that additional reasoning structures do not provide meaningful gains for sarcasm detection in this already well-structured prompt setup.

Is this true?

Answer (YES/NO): NO